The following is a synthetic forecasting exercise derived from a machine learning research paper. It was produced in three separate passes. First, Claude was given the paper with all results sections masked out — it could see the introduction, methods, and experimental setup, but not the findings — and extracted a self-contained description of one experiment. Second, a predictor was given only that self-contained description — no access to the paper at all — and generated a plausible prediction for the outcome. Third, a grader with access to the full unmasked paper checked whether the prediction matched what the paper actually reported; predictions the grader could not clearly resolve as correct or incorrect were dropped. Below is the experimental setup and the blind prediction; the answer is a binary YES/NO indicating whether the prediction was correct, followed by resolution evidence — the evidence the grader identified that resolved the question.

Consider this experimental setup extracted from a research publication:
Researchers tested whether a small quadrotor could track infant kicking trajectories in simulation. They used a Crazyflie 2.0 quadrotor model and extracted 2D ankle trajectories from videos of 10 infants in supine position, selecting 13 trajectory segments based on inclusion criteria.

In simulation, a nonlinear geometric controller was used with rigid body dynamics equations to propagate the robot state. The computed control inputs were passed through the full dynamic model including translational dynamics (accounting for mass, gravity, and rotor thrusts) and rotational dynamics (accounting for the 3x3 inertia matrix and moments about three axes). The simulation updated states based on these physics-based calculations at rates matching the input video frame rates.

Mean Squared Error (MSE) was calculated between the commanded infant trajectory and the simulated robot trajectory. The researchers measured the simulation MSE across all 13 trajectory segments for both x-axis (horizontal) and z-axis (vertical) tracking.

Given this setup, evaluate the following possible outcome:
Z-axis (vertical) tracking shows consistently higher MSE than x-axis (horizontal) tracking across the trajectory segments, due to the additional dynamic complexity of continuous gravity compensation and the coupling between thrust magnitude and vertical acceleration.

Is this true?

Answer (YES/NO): NO